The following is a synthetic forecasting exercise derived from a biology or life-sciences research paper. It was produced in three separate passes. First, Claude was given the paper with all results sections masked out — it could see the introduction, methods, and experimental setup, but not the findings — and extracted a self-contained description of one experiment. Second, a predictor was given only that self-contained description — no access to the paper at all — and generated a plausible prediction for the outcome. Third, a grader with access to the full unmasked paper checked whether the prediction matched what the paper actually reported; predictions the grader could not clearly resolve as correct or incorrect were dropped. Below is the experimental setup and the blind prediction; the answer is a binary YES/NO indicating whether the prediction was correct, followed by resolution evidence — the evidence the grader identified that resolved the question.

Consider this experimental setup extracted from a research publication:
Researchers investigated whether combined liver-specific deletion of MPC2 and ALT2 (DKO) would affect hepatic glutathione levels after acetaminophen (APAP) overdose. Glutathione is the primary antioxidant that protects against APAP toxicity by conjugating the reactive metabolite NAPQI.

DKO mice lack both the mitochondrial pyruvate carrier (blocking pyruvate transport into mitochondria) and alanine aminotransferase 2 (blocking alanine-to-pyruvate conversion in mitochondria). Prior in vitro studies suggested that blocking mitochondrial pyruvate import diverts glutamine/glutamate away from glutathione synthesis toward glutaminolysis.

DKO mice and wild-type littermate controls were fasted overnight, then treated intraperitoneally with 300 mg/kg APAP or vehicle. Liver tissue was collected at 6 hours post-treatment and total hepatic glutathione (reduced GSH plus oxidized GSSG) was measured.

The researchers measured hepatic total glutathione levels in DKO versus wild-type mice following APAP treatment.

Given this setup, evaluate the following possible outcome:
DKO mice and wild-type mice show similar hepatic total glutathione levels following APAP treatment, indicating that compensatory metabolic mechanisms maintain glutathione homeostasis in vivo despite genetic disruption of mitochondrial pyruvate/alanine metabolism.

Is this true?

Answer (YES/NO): NO